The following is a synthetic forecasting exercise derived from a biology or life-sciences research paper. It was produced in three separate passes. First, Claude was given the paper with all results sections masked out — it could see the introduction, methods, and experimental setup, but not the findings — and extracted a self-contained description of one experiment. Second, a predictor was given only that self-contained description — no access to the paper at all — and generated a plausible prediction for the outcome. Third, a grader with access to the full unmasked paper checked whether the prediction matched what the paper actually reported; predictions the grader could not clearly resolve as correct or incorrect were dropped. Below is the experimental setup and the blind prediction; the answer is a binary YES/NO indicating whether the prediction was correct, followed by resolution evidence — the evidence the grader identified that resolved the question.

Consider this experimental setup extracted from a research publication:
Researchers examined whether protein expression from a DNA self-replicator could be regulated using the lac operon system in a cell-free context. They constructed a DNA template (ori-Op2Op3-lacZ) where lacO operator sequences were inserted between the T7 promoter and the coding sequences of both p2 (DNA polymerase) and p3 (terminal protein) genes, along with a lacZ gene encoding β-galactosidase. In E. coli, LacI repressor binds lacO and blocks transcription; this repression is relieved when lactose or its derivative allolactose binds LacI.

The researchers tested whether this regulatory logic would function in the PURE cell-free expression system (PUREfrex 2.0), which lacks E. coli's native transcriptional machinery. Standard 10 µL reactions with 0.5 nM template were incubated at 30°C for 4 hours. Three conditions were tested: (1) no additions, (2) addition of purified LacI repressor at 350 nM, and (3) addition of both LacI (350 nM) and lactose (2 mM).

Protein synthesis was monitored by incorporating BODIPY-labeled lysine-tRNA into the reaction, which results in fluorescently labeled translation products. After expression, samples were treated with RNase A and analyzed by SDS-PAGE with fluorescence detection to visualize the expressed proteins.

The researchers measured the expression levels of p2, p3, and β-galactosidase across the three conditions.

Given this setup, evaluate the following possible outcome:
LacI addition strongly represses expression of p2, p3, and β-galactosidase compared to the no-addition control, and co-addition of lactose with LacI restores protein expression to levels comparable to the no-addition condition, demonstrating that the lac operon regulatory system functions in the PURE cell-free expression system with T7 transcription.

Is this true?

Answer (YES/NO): YES